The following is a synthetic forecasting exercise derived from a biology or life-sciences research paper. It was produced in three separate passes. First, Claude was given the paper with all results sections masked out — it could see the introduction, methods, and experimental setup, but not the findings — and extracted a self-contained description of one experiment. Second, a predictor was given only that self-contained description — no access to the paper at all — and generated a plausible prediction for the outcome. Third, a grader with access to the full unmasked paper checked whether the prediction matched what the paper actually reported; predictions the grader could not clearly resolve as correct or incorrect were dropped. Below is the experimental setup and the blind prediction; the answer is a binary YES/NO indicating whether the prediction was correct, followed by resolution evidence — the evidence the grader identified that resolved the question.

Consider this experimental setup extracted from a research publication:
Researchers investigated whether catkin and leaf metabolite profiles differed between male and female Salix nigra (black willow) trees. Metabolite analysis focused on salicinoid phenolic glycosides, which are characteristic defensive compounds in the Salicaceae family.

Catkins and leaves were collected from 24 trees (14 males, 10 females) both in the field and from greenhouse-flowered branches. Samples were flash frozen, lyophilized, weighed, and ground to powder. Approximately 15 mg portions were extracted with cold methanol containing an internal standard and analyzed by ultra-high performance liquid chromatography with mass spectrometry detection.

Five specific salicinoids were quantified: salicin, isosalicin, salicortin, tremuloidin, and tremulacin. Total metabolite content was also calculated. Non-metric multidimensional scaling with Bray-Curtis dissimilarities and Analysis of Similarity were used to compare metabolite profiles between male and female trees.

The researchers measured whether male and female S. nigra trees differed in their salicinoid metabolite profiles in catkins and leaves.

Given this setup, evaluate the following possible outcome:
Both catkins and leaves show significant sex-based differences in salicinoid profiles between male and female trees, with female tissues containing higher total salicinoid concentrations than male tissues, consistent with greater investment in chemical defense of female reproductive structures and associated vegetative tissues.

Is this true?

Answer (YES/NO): NO